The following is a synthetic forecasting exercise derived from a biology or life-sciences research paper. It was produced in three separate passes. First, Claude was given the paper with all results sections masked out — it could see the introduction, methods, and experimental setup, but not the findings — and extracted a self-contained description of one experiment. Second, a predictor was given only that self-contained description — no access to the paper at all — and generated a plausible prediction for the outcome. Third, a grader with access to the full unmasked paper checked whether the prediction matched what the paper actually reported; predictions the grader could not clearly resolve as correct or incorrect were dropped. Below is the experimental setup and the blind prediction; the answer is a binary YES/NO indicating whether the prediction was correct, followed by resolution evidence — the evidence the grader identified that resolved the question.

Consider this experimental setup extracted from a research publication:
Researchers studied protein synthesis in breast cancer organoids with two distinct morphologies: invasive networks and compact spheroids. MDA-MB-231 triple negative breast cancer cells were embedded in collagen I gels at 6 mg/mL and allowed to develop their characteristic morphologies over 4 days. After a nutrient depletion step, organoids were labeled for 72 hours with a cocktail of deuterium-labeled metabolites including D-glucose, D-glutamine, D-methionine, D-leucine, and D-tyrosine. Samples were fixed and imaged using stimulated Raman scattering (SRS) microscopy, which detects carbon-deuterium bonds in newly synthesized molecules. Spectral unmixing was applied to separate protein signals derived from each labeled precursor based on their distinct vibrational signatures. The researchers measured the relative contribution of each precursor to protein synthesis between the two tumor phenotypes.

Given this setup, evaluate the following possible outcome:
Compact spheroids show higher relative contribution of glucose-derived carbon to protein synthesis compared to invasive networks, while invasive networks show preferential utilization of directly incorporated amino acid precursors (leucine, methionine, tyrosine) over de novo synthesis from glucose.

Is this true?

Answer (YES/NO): NO